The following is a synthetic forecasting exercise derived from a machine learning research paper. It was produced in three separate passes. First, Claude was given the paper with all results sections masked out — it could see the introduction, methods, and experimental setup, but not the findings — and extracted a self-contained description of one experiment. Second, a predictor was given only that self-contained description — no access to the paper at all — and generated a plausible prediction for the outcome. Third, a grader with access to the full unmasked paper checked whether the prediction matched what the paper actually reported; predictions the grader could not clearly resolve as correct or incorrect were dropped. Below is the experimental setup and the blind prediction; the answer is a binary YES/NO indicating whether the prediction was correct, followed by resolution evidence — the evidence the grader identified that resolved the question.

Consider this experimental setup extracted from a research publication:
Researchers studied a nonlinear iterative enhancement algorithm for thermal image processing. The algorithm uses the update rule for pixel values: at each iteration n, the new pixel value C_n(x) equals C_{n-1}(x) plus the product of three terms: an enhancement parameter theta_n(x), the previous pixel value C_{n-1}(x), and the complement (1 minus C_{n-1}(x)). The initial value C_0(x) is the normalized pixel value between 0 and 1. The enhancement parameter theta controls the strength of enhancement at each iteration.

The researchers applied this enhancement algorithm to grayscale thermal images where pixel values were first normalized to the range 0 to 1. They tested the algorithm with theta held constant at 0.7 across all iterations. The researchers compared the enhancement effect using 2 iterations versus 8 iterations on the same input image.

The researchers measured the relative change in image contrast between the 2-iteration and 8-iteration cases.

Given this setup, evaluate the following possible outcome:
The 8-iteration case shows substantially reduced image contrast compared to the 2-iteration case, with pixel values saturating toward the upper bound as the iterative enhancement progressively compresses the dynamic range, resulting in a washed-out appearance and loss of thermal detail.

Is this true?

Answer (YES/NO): NO